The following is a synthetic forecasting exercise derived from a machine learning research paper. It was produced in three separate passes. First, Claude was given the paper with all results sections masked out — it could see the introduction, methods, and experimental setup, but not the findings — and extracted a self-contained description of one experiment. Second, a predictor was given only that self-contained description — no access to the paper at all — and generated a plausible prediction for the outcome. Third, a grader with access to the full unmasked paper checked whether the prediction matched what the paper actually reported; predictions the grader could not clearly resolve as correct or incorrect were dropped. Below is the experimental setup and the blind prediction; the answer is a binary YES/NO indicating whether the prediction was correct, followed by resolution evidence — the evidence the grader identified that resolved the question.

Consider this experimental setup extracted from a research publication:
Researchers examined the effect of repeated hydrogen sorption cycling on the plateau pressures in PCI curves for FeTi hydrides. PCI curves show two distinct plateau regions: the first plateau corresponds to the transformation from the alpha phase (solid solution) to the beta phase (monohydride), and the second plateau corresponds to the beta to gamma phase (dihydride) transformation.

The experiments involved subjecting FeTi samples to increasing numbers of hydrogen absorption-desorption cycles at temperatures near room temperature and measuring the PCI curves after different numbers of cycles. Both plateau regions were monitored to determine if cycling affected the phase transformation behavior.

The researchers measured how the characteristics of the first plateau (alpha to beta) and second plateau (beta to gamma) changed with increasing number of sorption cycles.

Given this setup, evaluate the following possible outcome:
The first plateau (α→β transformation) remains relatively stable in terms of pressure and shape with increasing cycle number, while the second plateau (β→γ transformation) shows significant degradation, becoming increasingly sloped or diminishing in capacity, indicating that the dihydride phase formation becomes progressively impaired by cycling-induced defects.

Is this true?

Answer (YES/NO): YES